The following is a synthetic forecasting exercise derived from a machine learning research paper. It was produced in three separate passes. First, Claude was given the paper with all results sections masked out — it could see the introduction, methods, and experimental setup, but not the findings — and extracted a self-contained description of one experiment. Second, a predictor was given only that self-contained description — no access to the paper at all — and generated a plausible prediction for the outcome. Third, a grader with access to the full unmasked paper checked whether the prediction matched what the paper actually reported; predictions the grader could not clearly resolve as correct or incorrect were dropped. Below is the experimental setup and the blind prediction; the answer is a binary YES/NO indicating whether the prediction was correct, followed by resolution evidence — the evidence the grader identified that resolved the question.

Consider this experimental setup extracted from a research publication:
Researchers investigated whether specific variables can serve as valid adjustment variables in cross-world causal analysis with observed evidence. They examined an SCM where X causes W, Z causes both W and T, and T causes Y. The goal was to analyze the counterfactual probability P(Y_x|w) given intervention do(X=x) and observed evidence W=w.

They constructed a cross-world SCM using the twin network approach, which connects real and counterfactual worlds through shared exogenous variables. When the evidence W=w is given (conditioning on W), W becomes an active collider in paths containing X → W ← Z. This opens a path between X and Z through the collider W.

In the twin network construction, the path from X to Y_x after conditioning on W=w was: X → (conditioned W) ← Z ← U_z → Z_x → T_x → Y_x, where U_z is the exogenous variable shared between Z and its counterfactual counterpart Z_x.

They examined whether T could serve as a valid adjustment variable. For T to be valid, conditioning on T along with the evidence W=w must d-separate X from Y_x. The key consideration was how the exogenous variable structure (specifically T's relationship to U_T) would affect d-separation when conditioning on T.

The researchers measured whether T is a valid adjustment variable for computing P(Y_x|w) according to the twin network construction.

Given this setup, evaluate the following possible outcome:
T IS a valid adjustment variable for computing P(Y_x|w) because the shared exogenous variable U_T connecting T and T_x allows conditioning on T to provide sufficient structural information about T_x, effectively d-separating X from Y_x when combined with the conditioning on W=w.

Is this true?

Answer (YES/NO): NO